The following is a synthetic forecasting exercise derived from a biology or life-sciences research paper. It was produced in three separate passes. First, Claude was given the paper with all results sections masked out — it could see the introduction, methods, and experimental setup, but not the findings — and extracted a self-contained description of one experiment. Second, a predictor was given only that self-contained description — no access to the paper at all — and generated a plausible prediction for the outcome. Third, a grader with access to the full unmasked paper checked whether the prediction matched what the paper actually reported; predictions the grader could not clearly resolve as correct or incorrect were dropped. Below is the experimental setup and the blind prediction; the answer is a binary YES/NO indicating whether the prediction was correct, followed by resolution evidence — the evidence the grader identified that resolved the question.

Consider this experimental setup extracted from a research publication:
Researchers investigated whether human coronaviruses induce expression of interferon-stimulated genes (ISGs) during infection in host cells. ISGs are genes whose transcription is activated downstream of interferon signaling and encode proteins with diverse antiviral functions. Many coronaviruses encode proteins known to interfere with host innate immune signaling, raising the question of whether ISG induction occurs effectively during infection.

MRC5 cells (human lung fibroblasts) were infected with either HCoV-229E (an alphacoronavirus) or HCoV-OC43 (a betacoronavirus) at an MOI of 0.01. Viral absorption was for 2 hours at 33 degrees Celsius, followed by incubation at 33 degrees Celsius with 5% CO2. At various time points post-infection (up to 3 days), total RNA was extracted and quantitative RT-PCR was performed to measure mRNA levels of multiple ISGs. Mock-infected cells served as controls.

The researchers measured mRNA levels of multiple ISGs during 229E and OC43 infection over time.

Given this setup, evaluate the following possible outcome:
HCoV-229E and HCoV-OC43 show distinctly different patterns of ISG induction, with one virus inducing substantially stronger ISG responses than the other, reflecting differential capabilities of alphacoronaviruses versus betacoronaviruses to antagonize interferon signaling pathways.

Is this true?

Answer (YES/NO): NO